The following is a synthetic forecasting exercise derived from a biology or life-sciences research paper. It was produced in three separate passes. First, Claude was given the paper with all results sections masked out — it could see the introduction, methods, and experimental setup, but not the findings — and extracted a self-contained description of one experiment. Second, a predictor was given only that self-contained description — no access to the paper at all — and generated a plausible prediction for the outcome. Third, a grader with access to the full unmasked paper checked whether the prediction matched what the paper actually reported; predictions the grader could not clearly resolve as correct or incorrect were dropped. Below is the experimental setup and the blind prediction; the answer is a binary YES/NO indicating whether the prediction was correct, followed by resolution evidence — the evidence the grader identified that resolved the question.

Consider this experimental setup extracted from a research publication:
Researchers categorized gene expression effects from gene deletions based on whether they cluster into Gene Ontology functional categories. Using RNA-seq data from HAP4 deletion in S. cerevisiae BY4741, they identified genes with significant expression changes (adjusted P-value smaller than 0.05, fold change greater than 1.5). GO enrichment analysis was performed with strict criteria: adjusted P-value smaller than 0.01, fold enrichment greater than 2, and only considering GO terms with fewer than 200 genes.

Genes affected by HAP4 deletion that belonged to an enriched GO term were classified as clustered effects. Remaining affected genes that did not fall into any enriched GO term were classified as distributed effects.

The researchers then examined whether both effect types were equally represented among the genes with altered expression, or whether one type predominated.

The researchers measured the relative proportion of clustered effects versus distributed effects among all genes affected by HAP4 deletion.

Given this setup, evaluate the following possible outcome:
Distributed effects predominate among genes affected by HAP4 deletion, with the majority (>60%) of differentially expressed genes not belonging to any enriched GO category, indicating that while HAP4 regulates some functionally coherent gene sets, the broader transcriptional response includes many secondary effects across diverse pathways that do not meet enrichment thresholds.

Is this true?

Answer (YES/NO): YES